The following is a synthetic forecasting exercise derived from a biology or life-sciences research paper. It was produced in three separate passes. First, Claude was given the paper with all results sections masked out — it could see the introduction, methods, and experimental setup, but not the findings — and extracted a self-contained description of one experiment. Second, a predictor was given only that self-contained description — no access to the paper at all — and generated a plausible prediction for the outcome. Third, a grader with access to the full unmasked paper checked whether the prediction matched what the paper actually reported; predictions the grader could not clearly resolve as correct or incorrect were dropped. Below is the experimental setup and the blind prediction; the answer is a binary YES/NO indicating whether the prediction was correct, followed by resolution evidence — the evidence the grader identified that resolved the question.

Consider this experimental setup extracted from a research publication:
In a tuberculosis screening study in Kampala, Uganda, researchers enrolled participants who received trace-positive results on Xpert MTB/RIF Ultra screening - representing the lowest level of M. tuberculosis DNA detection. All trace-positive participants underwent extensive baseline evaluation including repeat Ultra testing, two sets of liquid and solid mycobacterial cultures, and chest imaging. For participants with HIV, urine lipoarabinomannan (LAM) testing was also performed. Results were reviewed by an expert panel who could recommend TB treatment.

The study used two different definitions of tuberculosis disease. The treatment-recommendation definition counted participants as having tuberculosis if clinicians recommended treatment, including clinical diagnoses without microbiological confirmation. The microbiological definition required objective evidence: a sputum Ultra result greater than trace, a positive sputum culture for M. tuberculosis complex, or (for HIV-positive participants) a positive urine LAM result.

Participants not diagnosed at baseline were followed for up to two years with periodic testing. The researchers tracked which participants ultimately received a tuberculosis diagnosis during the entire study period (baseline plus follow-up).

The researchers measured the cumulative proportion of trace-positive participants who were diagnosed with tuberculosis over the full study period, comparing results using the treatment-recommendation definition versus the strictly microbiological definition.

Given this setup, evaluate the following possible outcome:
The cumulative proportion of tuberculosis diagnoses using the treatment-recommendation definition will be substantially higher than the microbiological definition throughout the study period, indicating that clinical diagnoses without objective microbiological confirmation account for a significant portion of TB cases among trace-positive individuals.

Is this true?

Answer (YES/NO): NO